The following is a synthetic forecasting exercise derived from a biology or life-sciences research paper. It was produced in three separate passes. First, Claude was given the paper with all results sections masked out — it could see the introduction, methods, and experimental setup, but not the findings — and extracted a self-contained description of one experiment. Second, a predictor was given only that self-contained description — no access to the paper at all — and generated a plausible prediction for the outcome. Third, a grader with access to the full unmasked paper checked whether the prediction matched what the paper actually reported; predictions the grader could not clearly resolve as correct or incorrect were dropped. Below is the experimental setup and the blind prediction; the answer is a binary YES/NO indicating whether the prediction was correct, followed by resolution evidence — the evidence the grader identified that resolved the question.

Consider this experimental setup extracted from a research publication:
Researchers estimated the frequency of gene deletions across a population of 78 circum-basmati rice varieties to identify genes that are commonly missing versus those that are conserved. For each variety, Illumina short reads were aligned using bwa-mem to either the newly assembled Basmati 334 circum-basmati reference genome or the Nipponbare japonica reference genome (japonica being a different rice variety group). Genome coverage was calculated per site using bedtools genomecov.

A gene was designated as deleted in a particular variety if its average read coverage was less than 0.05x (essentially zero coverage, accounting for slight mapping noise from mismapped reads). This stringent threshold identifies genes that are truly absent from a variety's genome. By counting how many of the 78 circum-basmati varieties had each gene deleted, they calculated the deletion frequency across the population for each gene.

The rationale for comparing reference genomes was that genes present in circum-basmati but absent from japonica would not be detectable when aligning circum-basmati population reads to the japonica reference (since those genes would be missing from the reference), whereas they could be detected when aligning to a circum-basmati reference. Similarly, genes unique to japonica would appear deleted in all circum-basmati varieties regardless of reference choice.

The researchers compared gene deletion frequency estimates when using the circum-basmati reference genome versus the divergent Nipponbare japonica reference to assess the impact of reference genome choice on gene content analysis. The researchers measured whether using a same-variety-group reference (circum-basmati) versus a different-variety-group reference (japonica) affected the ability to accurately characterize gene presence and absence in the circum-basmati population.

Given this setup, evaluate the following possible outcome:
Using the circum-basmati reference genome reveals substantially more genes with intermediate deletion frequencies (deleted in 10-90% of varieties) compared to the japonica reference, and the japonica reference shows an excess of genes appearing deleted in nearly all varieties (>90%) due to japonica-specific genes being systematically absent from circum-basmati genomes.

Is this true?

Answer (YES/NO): NO